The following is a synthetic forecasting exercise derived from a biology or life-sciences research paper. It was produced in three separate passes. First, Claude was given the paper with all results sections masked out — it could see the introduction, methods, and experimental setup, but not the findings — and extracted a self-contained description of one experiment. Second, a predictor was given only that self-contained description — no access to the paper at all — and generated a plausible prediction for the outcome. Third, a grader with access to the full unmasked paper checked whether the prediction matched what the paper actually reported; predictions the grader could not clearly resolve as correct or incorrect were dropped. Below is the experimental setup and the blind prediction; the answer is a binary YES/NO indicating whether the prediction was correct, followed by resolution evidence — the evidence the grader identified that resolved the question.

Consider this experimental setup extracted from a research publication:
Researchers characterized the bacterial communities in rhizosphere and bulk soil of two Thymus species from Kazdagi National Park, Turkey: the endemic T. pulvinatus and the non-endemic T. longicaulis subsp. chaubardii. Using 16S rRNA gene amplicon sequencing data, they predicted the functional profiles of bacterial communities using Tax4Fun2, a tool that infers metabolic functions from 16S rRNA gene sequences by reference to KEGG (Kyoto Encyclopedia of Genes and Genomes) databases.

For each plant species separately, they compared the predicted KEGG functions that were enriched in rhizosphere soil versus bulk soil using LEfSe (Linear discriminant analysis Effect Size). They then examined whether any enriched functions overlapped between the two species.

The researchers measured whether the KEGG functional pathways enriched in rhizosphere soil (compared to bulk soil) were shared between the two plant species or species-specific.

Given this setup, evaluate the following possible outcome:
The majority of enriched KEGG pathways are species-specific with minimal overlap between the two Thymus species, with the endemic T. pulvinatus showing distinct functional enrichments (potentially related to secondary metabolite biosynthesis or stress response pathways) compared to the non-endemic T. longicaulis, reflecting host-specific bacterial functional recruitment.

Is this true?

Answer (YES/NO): NO